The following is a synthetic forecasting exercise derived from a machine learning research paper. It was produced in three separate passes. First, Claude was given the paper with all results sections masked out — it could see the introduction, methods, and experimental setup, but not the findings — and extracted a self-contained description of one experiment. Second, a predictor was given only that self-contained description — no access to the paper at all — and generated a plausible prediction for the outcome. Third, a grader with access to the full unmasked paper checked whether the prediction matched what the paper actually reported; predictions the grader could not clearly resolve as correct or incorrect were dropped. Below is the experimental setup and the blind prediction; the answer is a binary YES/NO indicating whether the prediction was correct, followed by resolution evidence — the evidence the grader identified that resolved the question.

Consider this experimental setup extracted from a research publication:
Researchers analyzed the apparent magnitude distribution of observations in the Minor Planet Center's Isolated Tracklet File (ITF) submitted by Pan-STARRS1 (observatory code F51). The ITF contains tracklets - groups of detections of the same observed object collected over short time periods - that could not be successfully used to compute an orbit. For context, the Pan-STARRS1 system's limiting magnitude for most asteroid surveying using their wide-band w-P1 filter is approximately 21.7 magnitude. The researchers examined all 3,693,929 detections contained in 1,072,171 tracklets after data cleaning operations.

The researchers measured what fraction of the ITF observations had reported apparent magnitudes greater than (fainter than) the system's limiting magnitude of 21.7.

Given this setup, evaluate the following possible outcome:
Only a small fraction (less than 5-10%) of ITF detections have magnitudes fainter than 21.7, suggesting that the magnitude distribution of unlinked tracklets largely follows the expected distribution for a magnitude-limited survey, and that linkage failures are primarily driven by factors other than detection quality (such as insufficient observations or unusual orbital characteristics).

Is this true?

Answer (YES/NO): NO